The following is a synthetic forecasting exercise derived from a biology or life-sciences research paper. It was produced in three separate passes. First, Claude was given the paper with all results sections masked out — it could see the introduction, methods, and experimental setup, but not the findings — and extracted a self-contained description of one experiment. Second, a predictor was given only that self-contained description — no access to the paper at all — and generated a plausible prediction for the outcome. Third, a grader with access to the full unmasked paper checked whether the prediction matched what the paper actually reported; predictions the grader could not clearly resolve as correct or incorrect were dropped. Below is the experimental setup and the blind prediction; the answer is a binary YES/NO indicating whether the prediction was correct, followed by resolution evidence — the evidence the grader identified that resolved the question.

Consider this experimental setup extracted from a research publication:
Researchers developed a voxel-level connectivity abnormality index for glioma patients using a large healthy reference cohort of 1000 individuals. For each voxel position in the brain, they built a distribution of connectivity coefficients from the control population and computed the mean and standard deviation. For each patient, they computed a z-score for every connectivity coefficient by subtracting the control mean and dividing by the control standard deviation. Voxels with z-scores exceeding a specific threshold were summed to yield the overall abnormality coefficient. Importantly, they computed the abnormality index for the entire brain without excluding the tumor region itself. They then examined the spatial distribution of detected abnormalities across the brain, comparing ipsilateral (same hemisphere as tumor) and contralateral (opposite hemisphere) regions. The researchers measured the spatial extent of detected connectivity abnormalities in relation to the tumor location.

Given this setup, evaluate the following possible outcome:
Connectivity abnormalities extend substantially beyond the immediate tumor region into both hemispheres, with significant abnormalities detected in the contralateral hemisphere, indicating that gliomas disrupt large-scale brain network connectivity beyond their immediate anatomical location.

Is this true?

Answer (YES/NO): YES